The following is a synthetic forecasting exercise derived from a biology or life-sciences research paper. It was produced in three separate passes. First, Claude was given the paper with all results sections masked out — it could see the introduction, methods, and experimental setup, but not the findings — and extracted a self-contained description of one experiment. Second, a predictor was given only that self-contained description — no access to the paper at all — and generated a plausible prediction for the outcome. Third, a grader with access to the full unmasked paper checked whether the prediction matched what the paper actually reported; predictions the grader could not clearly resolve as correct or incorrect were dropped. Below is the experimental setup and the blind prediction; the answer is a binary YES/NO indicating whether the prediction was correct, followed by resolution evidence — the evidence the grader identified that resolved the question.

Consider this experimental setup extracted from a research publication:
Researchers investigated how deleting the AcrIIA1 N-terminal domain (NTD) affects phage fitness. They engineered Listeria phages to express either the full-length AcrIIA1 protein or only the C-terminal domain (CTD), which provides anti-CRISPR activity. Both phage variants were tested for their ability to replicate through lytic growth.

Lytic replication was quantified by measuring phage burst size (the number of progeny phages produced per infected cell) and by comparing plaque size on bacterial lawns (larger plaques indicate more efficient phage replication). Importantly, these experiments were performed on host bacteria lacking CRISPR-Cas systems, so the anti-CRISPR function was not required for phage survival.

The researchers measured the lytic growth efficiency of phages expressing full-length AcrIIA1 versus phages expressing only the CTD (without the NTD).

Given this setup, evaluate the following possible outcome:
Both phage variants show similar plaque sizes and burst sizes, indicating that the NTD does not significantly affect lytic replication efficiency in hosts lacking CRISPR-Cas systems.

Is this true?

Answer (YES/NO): NO